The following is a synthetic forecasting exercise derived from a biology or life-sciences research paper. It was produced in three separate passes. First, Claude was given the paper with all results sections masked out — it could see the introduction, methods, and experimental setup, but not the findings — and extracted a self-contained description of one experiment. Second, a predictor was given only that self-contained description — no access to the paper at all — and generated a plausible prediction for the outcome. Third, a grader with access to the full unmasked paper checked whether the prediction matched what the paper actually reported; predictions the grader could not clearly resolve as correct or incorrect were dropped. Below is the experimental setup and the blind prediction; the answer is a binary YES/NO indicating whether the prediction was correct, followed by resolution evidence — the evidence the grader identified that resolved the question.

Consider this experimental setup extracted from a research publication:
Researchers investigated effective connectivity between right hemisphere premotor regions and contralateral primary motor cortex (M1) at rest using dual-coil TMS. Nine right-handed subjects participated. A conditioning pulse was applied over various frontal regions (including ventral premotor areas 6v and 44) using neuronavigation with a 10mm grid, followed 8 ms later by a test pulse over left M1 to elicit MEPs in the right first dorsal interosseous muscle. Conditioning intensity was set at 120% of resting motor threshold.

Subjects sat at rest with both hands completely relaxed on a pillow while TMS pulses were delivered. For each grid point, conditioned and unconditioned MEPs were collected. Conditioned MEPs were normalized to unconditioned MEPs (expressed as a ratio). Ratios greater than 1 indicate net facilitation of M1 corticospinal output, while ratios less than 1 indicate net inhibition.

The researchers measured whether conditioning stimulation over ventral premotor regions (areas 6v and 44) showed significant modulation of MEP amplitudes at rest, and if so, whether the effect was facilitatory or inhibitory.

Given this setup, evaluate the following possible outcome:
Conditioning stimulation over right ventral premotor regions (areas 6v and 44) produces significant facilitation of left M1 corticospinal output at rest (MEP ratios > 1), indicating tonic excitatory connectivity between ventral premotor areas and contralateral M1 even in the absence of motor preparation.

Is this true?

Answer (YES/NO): YES